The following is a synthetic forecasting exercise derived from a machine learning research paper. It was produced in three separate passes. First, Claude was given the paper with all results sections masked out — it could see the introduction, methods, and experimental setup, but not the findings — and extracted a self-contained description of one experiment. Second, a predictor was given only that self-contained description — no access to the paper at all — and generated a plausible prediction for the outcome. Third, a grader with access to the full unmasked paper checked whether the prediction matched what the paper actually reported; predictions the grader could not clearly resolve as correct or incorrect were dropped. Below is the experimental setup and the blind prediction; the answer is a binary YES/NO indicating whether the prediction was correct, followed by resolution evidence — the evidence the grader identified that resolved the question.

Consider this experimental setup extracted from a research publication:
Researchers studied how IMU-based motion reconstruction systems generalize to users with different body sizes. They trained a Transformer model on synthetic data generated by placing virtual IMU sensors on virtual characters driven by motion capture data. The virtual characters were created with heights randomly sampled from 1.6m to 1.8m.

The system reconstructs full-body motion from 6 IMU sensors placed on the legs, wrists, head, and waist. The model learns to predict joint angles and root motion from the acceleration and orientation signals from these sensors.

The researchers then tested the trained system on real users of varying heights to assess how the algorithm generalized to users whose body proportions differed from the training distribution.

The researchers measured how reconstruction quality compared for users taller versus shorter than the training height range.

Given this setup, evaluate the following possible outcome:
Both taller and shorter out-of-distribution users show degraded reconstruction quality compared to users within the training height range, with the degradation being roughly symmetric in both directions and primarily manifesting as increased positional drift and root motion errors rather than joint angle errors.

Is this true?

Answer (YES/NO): NO